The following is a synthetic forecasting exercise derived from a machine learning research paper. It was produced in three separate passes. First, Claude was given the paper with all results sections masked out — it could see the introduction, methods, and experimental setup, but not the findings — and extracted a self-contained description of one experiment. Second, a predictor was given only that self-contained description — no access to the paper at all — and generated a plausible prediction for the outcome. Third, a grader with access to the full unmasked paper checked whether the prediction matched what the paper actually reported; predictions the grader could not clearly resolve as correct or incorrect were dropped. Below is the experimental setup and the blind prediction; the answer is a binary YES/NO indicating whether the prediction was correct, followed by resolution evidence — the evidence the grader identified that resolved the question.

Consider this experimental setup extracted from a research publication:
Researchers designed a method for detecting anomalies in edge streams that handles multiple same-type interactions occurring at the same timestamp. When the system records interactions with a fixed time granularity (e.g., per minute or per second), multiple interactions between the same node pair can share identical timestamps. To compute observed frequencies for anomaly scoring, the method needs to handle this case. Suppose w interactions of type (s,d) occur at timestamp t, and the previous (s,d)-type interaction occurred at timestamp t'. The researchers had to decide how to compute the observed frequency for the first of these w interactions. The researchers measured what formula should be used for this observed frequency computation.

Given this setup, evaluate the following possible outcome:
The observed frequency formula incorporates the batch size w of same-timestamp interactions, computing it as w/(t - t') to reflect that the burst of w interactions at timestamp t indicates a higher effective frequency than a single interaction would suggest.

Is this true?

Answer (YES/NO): NO